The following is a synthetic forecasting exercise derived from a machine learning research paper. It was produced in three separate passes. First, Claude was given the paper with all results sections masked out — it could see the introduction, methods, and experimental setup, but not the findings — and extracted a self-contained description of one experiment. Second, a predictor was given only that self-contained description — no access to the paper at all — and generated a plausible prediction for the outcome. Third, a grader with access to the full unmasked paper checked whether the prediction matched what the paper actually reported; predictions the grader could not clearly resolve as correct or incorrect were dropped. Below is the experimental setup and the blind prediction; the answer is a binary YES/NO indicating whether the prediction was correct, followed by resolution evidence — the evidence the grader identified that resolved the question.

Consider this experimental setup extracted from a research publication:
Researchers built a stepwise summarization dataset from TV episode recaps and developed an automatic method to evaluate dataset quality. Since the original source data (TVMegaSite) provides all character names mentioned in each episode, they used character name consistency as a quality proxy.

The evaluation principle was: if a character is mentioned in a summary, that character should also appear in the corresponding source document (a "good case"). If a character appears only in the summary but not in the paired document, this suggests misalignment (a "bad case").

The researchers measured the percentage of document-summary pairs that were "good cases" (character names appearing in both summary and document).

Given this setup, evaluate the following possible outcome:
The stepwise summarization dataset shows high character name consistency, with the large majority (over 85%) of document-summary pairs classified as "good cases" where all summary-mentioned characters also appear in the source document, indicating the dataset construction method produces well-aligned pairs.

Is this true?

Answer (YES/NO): YES